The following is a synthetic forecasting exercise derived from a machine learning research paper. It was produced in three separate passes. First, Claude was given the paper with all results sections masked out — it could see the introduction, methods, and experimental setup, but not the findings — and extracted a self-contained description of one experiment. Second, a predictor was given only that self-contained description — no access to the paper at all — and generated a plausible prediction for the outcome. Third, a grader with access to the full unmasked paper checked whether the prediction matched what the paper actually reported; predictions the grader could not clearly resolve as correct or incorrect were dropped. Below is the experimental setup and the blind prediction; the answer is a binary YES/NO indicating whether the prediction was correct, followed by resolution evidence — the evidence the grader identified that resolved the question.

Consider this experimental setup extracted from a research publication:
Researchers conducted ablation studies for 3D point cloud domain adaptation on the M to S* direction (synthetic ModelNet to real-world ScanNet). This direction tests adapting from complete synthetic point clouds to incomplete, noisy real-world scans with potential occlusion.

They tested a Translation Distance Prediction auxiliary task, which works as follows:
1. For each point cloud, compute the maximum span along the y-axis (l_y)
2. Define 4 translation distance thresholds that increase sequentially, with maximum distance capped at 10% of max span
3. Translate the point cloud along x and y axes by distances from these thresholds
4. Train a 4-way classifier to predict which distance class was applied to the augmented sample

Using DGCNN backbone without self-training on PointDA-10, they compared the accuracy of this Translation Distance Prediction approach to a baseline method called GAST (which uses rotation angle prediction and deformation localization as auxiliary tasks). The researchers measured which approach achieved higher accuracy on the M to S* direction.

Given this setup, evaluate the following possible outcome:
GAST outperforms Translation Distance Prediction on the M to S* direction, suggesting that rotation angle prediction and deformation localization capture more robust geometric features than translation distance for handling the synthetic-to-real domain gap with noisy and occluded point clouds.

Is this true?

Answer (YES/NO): YES